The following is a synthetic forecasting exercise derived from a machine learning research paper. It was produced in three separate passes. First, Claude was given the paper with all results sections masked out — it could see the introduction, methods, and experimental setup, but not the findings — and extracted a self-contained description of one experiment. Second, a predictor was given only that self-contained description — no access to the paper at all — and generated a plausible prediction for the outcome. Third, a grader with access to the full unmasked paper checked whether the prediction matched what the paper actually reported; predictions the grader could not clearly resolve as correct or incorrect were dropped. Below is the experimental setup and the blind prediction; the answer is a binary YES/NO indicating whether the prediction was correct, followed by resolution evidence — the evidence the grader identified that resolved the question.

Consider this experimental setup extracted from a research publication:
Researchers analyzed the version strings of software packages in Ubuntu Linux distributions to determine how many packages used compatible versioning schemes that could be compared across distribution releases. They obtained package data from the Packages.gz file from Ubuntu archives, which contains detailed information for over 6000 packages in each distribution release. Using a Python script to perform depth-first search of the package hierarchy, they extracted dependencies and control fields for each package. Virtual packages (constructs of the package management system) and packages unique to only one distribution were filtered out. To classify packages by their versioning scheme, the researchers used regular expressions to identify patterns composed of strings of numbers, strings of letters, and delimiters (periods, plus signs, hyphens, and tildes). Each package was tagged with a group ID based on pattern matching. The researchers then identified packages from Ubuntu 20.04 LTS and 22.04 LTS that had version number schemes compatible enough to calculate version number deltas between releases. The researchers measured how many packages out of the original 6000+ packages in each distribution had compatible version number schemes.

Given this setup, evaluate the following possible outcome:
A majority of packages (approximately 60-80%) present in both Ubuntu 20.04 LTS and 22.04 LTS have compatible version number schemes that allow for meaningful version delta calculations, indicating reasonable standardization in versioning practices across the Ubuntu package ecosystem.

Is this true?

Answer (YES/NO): NO